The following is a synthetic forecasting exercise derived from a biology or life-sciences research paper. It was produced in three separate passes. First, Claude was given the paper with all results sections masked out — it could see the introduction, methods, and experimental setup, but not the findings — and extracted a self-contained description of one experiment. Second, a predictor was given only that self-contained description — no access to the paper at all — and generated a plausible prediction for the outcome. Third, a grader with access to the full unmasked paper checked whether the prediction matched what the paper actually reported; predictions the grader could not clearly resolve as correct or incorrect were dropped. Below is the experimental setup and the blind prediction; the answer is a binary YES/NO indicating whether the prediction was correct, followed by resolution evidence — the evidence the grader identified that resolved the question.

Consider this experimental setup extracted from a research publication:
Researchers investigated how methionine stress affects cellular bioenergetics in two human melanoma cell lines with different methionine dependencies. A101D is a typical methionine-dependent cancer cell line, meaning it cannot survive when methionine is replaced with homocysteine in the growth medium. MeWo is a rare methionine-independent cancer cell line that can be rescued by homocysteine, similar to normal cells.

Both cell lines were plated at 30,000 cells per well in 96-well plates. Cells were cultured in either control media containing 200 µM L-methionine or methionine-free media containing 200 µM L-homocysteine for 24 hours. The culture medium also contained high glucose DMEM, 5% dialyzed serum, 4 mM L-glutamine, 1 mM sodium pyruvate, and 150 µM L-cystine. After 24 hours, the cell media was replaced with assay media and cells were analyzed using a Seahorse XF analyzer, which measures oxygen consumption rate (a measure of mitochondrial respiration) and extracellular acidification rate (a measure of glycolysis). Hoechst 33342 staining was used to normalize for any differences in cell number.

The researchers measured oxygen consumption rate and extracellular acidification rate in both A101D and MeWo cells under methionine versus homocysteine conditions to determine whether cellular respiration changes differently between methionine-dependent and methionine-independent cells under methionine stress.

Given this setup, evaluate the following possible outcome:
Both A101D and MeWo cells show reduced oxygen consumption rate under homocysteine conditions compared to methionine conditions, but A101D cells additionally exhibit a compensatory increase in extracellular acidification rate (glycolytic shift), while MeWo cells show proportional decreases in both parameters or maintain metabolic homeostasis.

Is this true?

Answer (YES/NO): NO